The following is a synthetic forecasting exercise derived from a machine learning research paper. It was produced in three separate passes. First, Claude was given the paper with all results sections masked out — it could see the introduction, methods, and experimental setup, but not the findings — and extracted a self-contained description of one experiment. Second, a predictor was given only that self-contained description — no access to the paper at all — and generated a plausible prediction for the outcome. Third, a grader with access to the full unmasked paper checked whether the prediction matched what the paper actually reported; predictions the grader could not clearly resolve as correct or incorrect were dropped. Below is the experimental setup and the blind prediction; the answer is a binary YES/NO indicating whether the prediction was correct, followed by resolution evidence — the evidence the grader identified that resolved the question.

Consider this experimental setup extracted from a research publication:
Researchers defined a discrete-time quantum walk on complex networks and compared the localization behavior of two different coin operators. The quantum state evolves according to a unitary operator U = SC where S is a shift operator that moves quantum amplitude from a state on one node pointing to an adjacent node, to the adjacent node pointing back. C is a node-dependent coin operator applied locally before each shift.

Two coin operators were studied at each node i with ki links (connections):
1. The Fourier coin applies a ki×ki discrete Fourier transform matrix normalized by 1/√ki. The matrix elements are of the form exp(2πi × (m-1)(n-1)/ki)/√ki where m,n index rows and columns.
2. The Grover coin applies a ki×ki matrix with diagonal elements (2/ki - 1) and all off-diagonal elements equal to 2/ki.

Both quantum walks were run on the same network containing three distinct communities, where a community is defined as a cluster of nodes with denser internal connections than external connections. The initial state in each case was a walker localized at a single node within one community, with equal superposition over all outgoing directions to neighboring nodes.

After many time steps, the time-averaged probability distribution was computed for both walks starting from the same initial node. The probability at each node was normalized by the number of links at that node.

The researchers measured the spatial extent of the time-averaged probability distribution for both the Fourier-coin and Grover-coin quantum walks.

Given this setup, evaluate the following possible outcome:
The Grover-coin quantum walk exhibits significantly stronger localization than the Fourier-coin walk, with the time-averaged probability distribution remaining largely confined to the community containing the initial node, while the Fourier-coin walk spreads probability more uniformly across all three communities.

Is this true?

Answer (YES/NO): NO